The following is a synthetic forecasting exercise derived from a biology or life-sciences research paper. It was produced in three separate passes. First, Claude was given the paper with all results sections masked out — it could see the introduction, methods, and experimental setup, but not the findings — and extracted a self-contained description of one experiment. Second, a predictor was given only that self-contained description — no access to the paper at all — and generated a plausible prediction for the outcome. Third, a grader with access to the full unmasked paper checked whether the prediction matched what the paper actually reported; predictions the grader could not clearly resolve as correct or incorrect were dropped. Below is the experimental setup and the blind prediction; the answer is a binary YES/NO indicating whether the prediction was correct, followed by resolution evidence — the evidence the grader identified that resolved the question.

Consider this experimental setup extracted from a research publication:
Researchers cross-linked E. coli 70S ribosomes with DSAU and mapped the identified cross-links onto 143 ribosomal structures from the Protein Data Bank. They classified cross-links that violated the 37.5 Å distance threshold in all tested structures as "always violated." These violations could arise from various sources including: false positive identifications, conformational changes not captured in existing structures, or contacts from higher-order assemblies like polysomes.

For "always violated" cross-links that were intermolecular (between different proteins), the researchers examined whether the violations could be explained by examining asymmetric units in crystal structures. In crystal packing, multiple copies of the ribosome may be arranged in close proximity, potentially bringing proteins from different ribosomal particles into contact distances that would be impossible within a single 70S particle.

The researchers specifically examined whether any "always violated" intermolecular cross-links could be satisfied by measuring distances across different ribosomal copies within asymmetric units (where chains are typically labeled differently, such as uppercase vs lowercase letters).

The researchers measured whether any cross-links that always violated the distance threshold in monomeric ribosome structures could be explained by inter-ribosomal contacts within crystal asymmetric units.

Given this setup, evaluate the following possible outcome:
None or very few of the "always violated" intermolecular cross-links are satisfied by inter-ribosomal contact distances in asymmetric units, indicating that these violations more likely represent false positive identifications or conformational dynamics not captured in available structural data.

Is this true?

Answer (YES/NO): YES